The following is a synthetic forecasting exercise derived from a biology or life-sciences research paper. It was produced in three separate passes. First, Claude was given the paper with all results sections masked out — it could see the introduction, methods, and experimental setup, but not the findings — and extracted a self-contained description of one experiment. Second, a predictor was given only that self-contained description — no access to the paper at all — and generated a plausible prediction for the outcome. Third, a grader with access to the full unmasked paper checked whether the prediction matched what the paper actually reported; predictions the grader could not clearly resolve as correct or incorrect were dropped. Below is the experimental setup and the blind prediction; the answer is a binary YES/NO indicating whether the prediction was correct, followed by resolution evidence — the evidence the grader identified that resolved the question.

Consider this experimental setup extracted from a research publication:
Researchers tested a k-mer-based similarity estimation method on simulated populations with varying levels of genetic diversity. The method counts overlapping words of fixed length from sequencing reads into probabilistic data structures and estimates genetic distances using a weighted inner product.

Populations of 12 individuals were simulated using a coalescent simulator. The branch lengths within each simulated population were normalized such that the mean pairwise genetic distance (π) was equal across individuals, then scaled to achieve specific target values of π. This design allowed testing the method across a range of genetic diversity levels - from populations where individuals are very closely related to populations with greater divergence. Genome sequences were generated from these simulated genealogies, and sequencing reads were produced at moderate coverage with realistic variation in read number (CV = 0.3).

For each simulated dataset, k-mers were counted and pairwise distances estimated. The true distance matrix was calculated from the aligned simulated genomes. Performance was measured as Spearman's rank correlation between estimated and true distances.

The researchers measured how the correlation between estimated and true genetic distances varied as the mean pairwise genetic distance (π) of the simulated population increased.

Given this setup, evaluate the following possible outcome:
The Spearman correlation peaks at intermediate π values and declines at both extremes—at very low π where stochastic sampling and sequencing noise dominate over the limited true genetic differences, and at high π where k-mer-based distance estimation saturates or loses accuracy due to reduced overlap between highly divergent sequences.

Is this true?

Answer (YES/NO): NO